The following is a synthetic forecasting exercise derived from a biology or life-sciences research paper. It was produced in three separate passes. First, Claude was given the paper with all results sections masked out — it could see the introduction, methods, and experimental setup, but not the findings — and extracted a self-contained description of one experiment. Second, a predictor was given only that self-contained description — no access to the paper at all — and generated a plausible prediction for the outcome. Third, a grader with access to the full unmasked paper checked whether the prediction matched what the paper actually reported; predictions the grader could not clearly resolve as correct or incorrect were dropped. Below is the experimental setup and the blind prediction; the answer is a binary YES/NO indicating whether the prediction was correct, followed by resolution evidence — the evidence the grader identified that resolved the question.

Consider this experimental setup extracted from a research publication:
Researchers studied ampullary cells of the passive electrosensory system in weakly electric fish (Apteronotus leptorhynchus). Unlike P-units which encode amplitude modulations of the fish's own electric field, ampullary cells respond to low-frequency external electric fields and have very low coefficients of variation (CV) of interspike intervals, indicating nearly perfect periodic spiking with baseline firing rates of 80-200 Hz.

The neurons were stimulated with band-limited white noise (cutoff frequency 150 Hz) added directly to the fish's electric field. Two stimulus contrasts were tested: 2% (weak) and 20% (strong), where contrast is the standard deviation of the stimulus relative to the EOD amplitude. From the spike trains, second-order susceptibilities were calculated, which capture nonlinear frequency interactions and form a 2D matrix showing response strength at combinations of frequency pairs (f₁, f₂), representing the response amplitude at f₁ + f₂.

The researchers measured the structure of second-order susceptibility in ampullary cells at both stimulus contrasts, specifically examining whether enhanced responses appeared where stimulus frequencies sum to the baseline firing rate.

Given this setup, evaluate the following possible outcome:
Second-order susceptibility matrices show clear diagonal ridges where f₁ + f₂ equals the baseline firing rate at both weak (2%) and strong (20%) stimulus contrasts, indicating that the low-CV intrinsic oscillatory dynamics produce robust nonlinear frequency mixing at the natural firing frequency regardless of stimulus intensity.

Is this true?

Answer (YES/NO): NO